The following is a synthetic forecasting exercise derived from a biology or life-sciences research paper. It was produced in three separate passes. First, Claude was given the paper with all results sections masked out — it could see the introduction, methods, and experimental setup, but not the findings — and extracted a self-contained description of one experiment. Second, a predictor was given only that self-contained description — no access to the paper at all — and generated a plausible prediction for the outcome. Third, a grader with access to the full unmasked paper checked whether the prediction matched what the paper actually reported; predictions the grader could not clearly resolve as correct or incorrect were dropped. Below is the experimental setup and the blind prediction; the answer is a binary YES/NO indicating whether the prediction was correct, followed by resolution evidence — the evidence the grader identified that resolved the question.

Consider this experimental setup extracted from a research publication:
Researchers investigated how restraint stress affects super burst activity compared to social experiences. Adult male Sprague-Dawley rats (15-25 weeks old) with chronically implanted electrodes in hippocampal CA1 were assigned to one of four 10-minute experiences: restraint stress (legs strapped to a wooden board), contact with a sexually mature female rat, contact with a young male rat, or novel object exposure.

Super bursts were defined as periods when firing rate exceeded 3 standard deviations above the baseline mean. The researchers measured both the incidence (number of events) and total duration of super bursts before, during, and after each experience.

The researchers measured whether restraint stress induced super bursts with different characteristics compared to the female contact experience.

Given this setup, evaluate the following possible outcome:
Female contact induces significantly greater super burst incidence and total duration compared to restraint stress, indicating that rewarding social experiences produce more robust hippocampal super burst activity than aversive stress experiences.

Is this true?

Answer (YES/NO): NO